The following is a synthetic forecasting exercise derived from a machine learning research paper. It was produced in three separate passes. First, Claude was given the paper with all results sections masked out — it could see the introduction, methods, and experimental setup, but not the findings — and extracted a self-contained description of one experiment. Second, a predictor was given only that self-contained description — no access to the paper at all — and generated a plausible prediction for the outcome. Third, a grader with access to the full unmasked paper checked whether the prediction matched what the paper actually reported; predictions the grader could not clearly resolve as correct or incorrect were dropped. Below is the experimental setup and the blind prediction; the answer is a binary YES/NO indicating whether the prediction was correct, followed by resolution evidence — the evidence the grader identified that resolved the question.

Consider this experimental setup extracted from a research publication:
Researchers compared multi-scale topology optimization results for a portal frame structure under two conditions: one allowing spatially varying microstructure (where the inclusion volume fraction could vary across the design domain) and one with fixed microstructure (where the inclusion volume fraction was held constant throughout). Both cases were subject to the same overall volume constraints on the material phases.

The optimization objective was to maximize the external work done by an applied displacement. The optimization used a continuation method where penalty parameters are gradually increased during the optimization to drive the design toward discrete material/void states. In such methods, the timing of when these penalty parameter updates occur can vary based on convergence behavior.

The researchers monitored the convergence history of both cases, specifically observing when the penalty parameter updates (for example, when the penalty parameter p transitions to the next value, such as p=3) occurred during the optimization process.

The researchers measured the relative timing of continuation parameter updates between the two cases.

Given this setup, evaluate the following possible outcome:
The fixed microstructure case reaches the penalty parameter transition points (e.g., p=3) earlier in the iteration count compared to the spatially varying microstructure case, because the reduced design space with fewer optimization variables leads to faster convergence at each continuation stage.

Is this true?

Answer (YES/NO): NO